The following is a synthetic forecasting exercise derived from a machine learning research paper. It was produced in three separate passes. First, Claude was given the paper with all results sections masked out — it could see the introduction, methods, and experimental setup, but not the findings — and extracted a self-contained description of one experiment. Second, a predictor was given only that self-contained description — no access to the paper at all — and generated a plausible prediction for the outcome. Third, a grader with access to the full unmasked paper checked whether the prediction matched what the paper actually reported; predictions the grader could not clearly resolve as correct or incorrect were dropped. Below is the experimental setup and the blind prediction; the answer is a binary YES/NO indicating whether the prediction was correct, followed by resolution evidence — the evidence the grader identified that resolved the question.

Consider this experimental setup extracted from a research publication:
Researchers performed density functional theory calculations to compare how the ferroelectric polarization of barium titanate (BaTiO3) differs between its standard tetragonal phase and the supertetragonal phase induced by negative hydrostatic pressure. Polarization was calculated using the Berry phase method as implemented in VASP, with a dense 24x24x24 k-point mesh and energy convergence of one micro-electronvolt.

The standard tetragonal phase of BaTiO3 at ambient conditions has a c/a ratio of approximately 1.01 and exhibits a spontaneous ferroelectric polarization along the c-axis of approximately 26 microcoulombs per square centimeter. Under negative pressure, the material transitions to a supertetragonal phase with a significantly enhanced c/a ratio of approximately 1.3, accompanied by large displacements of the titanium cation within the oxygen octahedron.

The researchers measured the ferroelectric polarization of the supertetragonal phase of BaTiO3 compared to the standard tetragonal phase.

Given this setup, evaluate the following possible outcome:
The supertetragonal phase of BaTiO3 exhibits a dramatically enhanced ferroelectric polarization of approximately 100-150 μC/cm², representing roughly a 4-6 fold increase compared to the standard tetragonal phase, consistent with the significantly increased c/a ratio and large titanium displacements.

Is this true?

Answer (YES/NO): NO